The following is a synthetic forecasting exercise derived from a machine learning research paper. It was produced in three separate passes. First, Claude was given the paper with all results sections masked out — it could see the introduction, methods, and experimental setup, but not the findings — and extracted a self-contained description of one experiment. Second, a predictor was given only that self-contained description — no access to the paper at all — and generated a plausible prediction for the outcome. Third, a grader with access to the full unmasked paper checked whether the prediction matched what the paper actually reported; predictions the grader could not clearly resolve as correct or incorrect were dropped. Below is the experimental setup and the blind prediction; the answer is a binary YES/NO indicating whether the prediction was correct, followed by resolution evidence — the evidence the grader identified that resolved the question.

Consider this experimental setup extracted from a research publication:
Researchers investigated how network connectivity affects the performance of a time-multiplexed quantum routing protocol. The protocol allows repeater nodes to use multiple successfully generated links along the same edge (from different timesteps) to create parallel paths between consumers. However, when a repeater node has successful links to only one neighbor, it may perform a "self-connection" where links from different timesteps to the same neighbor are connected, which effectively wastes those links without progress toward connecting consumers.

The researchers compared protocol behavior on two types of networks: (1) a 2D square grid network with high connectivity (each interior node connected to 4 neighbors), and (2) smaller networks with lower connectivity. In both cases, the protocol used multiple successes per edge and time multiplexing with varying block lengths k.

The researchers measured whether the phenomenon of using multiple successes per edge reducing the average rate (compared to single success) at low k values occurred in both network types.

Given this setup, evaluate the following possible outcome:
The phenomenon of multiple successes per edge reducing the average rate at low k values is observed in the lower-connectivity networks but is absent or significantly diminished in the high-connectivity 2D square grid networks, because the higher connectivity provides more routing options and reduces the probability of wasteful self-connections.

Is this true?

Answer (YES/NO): NO